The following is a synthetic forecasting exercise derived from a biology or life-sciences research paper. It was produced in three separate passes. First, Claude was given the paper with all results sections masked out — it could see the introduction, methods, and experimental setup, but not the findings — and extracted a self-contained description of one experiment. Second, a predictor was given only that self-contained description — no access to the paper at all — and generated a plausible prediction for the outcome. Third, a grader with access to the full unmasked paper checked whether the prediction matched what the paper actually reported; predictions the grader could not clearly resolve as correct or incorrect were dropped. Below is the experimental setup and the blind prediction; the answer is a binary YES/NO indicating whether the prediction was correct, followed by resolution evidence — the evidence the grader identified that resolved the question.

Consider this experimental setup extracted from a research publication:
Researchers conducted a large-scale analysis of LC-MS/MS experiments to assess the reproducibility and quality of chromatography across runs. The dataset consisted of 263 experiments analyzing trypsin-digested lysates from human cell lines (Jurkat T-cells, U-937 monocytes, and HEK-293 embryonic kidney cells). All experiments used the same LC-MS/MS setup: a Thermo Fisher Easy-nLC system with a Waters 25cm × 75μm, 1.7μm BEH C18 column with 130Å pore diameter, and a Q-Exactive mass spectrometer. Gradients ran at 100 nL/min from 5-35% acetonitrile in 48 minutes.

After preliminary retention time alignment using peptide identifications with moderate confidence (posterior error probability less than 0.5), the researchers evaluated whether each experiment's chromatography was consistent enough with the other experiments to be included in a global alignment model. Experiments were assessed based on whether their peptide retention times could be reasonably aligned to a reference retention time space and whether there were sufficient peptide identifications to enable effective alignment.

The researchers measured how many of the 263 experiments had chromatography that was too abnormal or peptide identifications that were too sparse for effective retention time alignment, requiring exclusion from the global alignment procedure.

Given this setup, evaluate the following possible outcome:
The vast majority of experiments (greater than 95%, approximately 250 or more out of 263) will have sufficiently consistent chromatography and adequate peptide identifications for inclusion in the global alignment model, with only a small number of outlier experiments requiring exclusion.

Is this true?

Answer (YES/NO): NO